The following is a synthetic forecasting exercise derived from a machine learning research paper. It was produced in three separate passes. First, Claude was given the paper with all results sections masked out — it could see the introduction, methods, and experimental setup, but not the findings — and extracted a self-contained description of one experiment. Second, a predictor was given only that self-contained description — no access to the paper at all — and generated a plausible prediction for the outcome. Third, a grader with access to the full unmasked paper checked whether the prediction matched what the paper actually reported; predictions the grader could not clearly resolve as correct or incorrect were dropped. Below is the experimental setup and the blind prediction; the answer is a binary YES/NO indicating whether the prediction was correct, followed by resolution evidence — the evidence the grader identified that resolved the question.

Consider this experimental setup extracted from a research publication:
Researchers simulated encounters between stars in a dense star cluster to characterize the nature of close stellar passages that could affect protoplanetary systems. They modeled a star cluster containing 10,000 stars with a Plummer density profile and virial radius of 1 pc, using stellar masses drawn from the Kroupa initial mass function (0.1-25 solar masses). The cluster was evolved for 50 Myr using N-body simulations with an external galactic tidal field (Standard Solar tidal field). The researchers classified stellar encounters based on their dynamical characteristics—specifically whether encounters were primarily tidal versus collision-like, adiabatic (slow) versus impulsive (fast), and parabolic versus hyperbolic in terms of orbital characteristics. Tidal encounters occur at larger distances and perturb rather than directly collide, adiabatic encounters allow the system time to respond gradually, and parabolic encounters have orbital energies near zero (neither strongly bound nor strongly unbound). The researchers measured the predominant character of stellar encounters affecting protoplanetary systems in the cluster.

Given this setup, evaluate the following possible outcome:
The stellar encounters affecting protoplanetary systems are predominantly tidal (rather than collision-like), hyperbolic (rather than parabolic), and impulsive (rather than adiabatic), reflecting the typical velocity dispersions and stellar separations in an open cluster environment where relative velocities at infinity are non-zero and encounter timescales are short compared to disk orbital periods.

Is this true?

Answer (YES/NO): NO